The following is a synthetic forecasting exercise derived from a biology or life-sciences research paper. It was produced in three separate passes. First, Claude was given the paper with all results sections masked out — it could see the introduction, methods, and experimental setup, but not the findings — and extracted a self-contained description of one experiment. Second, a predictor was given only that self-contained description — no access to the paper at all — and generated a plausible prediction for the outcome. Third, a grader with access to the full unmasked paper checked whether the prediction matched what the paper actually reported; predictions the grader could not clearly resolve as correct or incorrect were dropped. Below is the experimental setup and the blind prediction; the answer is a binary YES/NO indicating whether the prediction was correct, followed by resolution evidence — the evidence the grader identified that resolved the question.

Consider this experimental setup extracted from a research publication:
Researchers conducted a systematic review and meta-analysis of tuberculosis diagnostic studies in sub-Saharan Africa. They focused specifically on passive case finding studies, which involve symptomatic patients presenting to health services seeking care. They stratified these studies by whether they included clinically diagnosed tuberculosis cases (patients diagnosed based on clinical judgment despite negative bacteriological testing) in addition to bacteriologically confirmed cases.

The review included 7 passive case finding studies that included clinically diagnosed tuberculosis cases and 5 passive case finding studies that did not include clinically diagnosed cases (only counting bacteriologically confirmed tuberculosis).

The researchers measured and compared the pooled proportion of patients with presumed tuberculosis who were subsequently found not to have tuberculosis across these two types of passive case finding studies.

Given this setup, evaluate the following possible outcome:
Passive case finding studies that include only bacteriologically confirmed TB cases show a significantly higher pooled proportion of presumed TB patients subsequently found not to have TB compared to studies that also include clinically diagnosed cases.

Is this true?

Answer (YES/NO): YES